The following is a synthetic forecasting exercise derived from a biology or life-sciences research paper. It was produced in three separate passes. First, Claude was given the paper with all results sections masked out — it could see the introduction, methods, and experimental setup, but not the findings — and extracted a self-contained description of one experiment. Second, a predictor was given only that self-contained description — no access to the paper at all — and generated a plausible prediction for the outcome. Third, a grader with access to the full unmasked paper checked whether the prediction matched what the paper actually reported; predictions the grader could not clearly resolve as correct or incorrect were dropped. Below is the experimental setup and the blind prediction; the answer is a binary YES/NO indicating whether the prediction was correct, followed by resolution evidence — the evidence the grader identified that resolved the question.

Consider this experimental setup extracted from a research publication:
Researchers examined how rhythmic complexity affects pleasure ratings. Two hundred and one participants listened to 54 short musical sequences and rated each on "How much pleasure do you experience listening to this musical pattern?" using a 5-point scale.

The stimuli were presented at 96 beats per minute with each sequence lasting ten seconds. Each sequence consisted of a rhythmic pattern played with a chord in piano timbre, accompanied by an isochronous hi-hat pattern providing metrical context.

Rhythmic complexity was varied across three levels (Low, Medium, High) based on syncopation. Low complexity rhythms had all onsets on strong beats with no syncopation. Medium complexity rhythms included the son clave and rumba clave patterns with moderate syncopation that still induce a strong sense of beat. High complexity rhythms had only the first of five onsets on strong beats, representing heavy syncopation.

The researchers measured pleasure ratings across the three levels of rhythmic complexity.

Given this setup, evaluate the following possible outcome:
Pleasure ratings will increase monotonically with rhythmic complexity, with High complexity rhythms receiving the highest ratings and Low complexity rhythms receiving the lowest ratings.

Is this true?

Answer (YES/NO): NO